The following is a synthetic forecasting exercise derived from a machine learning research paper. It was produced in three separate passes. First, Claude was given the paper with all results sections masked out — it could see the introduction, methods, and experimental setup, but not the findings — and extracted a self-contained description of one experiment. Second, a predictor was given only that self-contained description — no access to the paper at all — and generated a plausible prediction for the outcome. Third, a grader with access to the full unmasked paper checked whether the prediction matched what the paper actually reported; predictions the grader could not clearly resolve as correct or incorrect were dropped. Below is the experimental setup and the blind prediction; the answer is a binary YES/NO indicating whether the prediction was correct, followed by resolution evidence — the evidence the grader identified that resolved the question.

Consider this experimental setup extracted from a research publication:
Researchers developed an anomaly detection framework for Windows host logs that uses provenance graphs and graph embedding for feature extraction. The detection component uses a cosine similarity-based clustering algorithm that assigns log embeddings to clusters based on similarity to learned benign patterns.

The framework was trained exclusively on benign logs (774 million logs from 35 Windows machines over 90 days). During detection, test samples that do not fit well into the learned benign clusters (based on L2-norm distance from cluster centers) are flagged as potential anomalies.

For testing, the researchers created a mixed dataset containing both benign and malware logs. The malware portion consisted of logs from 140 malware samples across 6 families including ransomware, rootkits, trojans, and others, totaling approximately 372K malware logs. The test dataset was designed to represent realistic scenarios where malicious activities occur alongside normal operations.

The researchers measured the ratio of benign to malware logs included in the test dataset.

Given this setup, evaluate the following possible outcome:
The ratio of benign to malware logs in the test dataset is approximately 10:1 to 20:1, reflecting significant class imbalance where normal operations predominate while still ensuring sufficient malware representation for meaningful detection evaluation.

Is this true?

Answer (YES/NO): NO